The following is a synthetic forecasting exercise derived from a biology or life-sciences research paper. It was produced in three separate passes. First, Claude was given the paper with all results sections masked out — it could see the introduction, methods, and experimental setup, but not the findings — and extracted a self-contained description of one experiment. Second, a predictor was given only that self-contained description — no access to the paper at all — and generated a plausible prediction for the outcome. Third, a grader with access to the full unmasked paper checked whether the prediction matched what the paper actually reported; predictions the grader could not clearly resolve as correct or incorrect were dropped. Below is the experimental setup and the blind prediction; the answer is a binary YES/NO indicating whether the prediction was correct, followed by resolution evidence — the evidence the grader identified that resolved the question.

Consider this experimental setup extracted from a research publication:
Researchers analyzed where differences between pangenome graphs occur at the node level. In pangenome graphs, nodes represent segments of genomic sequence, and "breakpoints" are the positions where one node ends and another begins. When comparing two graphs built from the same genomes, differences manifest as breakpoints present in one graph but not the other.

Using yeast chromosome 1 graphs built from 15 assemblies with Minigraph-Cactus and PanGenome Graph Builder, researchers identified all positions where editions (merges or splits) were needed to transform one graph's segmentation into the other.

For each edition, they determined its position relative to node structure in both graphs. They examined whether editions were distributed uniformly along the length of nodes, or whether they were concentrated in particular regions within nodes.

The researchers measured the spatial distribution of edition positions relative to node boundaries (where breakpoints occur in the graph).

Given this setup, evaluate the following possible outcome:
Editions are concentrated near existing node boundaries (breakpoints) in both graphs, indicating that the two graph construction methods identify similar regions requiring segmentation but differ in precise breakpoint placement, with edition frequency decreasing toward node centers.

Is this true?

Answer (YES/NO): YES